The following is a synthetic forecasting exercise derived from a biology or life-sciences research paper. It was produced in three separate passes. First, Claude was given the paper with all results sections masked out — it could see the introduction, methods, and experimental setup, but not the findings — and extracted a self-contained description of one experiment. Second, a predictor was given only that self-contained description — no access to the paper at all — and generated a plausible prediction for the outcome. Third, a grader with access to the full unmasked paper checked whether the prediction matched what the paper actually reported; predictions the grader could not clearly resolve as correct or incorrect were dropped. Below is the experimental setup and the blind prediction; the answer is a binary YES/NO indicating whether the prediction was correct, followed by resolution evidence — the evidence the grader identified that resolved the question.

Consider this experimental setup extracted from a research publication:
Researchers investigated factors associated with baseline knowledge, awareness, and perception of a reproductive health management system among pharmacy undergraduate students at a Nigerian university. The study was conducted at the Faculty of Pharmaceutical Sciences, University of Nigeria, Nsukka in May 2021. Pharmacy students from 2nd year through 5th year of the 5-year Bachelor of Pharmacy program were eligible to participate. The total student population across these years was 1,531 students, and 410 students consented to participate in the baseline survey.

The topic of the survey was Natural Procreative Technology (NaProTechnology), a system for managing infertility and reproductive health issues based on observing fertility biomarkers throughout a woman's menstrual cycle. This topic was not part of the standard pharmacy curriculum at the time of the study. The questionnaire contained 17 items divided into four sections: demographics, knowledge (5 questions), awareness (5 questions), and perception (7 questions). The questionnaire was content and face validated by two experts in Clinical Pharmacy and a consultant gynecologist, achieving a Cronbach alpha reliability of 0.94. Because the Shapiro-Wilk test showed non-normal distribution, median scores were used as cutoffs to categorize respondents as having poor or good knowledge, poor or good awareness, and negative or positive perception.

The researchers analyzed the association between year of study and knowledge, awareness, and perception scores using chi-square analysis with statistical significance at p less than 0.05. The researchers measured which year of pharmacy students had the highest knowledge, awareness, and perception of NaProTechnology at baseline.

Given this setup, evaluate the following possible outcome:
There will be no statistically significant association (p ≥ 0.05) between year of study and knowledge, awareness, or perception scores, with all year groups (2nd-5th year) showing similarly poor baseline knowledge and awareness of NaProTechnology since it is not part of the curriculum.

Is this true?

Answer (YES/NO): NO